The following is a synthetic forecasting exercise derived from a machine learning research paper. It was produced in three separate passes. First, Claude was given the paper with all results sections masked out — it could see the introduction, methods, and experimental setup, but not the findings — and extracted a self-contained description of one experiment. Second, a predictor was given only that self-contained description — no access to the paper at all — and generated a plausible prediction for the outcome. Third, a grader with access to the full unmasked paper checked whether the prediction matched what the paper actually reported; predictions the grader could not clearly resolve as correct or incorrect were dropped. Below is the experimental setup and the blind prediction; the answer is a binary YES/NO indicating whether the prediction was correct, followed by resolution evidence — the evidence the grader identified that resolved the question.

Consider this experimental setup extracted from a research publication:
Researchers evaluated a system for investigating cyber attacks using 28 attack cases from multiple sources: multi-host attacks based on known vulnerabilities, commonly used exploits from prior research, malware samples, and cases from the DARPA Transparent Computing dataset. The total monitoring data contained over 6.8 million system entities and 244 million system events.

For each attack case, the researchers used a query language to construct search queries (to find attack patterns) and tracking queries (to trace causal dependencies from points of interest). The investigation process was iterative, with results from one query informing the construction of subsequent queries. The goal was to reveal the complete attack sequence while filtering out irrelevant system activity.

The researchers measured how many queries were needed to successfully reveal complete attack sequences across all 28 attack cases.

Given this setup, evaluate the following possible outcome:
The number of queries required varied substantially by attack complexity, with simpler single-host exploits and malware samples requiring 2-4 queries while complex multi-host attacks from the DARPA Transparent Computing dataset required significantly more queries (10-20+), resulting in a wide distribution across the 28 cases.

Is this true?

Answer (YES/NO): NO